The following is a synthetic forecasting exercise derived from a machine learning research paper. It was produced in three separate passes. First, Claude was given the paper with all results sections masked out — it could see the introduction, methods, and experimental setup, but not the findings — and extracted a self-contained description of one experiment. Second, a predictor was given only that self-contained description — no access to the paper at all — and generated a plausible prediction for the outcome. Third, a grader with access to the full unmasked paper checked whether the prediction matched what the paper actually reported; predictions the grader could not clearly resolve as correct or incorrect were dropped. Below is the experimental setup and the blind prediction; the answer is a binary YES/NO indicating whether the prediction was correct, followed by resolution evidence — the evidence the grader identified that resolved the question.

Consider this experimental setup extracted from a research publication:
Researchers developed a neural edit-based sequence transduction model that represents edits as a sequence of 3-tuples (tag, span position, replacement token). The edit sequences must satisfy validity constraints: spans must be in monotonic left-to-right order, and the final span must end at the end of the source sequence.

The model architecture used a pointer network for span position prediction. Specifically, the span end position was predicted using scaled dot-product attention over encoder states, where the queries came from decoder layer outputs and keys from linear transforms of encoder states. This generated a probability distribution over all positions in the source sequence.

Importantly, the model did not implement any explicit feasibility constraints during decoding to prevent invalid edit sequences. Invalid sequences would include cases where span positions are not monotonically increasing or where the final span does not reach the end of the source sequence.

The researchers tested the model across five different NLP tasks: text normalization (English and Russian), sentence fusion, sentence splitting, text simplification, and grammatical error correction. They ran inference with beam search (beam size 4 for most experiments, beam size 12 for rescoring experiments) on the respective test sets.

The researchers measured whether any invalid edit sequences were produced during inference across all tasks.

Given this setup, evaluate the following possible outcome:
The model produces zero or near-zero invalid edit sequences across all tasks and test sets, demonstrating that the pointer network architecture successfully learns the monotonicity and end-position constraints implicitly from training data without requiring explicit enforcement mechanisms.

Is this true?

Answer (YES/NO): YES